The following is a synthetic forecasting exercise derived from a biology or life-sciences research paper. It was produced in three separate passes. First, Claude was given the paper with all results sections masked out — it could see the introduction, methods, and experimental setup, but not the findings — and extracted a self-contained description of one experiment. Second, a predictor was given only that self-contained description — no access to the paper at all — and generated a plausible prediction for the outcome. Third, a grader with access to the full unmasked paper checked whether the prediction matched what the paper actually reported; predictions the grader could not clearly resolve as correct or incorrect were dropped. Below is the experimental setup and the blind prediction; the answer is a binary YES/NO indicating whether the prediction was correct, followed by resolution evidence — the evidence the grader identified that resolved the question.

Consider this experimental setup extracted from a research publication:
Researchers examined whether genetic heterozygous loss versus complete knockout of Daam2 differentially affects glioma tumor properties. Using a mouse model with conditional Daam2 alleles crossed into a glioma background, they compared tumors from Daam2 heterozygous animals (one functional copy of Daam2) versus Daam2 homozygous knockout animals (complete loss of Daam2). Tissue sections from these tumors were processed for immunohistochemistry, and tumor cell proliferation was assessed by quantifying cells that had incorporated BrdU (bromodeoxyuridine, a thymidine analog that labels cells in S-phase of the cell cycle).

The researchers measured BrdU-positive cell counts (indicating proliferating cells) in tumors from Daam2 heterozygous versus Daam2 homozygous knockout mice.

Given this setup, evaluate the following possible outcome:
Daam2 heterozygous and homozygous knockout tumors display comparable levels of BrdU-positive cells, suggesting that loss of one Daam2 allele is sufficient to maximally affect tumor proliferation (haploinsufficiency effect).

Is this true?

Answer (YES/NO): NO